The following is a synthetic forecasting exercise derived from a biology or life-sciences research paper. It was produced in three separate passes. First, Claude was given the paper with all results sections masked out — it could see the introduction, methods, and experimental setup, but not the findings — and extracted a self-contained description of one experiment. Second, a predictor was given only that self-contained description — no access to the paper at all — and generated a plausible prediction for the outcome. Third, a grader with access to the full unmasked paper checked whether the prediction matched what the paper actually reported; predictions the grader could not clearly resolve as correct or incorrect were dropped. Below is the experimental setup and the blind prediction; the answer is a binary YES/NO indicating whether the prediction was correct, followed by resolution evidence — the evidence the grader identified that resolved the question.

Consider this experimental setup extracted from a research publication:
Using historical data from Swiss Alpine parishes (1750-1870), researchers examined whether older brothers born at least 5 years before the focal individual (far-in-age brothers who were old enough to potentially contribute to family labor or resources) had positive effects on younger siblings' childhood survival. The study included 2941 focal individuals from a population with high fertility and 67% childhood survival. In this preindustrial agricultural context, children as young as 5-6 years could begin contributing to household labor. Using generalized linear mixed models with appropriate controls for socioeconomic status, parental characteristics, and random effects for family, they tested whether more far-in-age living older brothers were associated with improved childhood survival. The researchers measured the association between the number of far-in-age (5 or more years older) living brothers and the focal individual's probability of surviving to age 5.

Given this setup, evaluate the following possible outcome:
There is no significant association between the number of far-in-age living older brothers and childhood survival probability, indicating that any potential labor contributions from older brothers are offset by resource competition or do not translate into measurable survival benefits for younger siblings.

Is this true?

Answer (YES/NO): YES